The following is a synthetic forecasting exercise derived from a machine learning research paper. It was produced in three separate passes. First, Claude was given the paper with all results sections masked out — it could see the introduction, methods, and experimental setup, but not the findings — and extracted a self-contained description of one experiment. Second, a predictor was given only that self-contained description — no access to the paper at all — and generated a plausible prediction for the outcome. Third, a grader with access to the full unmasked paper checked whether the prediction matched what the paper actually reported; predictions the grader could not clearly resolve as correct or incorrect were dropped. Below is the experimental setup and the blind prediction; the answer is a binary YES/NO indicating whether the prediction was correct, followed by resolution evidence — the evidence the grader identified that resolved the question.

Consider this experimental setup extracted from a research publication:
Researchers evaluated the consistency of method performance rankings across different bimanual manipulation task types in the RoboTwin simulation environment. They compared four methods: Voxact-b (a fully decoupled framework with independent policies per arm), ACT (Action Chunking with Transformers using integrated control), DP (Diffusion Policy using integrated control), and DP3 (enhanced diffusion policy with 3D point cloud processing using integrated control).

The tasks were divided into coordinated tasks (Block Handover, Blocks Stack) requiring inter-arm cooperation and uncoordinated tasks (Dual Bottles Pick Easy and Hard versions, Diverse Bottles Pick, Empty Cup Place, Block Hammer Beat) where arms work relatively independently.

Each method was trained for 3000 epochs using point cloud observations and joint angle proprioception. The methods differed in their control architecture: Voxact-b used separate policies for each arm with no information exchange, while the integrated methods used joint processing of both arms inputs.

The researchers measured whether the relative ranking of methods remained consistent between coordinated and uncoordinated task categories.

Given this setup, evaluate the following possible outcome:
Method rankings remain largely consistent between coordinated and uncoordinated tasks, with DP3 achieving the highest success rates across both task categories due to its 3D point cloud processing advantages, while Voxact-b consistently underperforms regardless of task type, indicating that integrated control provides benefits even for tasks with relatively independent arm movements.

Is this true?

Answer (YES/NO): NO